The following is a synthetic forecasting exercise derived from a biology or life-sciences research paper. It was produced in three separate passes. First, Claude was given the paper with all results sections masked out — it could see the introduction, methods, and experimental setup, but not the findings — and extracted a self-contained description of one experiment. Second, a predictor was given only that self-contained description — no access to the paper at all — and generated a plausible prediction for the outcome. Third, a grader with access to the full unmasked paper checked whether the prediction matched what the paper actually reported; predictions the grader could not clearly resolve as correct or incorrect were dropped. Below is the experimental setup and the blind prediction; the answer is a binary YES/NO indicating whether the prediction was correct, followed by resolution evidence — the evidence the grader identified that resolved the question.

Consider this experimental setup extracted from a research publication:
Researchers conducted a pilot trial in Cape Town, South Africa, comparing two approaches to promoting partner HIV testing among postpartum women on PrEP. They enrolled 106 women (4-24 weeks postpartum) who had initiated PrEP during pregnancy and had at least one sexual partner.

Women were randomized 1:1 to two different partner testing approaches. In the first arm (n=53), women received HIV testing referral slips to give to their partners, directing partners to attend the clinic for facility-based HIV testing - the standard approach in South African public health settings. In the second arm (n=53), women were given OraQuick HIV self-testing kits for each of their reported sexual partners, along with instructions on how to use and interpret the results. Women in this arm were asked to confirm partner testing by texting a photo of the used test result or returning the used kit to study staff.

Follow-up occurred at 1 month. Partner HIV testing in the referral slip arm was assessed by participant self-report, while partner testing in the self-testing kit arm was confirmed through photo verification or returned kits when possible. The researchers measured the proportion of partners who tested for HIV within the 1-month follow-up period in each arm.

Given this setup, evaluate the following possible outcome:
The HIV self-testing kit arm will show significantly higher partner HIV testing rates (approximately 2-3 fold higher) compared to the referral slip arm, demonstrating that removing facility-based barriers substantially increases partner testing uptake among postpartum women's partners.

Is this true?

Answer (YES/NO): NO